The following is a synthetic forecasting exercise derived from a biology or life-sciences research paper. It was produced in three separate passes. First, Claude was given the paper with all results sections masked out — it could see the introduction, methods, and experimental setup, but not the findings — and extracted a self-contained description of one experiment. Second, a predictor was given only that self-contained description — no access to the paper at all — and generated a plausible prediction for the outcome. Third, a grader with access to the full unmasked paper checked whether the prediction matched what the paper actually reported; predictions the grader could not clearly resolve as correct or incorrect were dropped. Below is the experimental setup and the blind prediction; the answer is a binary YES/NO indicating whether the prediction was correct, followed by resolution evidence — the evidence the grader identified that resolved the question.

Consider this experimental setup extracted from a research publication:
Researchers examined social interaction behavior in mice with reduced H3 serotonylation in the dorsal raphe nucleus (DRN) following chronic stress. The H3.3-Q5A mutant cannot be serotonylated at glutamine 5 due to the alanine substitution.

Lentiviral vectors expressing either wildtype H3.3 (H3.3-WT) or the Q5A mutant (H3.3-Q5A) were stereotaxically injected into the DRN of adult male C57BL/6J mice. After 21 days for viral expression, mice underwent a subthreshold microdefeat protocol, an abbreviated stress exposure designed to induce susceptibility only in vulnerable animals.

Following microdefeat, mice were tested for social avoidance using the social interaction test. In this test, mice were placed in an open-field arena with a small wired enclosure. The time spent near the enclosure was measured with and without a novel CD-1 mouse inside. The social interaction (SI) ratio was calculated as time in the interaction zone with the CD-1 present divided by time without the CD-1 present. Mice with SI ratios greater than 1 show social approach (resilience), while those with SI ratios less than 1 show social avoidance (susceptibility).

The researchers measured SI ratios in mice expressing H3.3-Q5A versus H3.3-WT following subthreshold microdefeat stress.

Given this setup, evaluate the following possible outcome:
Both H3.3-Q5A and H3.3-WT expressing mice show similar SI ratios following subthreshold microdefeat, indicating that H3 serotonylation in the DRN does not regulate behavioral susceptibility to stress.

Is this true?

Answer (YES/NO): NO